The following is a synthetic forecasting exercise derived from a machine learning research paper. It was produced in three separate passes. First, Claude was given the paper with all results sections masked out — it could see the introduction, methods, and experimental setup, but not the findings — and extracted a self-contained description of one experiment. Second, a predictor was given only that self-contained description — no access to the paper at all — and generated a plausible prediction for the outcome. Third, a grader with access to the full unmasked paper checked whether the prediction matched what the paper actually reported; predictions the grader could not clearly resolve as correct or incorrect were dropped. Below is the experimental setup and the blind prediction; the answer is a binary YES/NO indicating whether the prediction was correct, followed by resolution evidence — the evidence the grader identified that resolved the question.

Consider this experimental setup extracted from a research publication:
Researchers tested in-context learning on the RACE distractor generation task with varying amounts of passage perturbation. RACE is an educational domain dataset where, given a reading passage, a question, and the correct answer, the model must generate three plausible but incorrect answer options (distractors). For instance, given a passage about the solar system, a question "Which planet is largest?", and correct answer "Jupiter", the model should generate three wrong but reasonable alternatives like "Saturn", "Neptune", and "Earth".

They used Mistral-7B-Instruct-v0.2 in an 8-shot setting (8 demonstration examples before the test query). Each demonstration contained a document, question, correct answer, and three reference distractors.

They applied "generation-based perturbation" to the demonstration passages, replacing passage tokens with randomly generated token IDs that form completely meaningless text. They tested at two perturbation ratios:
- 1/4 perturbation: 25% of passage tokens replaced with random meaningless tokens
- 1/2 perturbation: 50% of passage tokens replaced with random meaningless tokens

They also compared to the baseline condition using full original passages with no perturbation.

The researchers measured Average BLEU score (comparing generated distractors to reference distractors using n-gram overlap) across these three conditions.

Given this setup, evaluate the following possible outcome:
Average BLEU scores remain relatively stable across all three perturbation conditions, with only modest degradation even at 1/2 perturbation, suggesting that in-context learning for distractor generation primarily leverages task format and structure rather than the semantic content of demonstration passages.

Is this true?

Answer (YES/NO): YES